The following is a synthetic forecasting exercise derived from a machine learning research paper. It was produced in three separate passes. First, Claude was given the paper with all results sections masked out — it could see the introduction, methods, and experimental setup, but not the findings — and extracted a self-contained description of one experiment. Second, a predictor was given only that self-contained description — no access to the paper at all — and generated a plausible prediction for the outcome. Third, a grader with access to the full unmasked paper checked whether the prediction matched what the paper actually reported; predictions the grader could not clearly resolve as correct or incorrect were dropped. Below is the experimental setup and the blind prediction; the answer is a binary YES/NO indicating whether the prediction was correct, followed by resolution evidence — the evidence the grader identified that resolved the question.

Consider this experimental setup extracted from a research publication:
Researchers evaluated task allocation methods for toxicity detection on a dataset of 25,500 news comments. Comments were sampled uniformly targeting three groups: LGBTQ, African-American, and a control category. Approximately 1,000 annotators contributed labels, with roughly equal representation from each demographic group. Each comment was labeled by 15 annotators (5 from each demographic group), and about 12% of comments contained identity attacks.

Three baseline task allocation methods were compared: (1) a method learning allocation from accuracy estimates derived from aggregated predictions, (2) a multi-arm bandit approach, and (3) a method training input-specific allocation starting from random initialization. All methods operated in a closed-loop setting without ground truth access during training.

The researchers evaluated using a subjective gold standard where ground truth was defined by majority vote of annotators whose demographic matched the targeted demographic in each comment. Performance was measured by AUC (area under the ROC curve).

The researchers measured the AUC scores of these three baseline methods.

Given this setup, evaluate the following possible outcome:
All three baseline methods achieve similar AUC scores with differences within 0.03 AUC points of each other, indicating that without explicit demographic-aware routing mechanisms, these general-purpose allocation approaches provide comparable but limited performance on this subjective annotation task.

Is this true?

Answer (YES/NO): YES